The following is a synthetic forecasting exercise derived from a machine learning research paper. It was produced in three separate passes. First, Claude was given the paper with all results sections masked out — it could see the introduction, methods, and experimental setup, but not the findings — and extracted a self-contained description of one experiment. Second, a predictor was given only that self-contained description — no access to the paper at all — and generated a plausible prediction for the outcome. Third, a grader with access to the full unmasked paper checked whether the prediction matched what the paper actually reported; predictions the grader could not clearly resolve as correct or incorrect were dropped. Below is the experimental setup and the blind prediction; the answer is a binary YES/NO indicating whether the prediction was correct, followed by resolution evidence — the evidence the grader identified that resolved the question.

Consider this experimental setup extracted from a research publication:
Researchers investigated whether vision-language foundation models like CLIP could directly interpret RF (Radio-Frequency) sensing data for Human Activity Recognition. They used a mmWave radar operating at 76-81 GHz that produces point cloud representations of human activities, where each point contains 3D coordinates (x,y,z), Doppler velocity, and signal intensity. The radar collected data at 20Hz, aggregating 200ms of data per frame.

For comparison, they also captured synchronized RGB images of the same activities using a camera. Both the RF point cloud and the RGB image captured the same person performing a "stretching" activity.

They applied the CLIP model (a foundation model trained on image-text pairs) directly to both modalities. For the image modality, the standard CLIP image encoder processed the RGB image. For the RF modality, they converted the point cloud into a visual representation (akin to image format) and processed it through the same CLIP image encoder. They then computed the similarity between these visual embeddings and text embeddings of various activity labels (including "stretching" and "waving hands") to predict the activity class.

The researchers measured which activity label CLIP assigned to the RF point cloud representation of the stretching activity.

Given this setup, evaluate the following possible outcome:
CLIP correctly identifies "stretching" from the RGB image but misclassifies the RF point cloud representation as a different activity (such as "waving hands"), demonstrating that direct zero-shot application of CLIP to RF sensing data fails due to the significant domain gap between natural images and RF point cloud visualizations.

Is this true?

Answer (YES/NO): YES